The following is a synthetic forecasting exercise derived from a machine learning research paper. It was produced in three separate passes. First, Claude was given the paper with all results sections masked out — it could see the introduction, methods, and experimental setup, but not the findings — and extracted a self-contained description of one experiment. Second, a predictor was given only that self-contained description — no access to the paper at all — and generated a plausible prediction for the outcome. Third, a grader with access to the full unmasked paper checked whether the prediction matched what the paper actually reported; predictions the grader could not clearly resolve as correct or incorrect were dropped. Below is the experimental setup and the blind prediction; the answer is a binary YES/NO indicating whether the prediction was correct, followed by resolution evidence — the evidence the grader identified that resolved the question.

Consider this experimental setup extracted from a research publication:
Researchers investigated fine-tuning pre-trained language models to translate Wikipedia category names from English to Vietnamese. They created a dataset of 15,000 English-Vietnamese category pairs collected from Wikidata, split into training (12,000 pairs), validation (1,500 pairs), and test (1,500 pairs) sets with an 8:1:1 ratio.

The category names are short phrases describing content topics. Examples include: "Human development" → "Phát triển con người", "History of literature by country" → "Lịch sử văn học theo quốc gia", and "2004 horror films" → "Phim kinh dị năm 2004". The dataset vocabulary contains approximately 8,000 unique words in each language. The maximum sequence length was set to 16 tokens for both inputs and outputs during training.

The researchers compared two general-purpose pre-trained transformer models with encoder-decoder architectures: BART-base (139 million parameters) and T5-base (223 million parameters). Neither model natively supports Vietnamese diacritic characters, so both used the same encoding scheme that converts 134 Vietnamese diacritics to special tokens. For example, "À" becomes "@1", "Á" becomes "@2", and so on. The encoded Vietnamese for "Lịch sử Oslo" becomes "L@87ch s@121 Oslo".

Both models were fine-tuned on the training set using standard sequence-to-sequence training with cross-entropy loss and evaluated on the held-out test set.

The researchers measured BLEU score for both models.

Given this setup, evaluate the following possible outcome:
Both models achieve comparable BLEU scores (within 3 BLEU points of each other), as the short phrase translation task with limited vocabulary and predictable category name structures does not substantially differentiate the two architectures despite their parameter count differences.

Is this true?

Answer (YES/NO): NO